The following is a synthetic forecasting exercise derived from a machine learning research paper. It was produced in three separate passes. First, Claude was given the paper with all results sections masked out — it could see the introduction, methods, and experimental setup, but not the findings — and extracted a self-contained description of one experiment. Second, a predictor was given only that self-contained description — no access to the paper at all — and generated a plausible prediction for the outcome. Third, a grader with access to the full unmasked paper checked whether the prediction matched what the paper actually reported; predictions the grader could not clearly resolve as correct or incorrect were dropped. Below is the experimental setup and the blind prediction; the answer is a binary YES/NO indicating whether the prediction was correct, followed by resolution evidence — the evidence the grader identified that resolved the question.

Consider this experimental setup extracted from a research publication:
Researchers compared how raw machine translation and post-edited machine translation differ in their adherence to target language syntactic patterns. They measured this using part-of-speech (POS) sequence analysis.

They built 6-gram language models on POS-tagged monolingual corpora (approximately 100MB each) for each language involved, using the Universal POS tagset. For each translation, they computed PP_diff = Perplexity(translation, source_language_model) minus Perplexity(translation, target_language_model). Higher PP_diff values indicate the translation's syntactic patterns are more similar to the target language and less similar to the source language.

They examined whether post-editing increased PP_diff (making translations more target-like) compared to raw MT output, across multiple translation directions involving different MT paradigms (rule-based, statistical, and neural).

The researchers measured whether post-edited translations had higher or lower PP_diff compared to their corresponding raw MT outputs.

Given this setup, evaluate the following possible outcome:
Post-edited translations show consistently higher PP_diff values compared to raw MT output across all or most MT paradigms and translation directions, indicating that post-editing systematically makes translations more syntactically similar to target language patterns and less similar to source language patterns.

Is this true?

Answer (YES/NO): YES